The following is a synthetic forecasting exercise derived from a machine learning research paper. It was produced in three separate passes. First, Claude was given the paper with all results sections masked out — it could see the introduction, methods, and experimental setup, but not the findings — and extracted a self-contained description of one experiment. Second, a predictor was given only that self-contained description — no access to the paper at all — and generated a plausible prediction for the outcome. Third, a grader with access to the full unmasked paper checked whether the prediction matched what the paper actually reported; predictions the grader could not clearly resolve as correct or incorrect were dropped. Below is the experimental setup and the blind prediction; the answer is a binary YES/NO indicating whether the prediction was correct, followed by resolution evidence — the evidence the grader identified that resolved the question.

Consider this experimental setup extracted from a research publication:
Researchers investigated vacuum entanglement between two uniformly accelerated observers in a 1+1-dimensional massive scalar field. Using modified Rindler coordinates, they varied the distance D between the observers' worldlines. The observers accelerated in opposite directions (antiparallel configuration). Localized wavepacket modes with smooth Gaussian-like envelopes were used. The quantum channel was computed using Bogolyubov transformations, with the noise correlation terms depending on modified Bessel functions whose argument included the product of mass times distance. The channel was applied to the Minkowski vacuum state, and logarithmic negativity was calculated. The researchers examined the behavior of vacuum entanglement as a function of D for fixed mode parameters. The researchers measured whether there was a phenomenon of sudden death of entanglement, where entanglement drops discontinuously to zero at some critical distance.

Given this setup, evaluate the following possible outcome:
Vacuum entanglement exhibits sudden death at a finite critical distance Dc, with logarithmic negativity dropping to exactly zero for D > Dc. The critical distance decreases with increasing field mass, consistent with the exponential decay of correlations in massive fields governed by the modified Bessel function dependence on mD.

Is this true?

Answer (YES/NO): YES